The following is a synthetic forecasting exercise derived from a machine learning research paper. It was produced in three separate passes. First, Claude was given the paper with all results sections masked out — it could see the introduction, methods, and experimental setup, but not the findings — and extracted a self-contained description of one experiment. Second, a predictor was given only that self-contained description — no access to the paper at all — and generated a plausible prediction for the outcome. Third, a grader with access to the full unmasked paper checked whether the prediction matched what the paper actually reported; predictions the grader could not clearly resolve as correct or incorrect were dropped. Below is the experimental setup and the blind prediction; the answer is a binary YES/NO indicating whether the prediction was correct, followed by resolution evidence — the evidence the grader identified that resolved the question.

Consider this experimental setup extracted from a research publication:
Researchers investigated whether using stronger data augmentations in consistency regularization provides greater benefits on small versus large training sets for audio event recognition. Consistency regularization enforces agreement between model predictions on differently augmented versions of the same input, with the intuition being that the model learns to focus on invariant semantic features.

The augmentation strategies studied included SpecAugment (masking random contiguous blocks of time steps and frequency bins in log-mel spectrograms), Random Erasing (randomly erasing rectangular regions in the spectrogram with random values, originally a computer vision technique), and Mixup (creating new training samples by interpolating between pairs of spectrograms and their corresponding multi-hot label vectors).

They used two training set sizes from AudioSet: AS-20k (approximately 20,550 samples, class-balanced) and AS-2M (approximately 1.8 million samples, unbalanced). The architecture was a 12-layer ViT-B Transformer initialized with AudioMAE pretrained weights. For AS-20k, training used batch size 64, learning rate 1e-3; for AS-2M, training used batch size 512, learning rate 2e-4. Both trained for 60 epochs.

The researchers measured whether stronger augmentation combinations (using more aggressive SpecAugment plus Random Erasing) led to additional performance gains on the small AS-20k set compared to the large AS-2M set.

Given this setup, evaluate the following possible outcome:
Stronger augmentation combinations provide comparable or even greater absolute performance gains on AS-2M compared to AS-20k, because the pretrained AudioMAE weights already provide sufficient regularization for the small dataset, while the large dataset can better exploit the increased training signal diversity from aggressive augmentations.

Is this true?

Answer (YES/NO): NO